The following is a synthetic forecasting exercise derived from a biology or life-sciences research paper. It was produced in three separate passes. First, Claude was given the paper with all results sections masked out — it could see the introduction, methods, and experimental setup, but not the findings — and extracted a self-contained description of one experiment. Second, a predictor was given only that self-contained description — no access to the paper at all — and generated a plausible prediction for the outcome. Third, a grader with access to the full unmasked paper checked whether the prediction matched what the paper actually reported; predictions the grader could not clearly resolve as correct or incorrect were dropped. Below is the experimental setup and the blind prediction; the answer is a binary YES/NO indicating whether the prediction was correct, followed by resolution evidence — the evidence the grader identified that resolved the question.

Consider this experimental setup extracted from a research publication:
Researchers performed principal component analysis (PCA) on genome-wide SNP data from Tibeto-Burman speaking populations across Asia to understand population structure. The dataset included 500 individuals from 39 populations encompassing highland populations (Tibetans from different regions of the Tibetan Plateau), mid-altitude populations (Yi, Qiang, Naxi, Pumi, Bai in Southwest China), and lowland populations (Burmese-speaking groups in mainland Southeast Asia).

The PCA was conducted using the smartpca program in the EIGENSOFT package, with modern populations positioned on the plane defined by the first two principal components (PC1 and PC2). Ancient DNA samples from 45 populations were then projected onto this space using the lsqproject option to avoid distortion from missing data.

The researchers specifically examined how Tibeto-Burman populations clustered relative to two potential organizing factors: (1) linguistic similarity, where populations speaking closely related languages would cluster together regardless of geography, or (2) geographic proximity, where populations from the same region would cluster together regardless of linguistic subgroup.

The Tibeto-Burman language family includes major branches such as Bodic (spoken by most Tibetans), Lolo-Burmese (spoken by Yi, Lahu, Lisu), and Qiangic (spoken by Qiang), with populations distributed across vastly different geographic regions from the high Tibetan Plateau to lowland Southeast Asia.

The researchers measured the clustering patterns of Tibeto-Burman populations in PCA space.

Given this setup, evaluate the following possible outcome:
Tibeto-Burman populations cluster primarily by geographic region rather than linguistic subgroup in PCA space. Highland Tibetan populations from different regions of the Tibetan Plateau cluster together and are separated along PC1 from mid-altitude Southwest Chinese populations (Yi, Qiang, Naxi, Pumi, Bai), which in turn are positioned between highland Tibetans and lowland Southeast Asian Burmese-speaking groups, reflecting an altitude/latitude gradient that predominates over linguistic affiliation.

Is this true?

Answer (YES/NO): NO